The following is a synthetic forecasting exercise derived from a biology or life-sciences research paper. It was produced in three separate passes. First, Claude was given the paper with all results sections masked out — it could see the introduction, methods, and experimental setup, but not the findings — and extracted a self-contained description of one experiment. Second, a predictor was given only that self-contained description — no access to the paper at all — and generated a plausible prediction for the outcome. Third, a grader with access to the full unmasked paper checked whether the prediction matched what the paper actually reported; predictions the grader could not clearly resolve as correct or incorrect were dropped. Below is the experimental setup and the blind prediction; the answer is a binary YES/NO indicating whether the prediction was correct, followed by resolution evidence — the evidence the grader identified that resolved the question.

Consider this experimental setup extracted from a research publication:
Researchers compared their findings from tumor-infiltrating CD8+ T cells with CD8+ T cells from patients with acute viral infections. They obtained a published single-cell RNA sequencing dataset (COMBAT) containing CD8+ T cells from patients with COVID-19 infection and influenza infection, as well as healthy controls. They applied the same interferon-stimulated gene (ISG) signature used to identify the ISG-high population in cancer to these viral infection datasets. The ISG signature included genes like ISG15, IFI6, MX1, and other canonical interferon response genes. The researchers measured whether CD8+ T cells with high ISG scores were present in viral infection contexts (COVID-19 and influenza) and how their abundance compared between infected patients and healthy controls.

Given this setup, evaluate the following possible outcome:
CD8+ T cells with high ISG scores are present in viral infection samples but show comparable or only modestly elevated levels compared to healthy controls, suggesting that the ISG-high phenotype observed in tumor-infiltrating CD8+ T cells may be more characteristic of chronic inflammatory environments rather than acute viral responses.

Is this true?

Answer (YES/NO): NO